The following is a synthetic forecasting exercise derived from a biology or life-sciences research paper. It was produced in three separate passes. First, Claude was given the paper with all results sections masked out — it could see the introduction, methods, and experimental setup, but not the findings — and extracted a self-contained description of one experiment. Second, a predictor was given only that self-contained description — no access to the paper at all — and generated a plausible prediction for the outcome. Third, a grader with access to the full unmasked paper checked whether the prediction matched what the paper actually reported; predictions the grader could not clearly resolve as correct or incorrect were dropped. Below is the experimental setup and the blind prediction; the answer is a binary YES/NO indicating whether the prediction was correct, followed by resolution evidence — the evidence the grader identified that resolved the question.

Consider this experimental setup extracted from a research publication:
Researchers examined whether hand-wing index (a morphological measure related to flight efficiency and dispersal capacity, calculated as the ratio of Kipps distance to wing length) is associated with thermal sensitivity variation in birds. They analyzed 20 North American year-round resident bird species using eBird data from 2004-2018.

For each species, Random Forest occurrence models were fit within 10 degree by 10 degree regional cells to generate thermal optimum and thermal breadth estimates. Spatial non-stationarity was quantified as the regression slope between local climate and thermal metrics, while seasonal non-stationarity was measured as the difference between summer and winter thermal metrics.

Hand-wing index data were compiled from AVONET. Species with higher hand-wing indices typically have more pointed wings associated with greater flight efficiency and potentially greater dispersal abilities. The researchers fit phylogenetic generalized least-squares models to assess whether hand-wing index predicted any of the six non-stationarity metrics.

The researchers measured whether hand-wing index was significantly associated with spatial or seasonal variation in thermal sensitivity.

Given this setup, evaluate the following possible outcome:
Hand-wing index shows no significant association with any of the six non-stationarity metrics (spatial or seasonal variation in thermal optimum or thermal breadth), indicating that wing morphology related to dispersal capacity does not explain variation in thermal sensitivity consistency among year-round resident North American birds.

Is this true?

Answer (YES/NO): YES